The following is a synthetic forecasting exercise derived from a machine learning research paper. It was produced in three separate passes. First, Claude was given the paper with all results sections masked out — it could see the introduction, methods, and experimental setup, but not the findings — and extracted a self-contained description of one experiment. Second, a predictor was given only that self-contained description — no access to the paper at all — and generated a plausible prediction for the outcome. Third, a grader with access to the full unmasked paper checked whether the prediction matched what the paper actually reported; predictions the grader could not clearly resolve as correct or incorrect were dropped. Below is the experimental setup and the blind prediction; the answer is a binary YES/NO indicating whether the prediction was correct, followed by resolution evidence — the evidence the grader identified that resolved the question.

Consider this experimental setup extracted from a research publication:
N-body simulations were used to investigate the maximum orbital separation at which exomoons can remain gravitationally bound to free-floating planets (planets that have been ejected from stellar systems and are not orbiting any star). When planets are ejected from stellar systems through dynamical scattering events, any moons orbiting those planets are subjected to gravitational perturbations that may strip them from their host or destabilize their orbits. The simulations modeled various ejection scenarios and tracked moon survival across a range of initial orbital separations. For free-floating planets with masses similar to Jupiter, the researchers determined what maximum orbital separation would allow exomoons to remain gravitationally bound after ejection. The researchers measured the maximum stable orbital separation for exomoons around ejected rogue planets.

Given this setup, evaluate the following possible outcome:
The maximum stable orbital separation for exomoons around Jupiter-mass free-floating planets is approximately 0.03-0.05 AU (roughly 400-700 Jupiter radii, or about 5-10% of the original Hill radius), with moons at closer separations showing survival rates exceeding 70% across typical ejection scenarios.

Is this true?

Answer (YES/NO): NO